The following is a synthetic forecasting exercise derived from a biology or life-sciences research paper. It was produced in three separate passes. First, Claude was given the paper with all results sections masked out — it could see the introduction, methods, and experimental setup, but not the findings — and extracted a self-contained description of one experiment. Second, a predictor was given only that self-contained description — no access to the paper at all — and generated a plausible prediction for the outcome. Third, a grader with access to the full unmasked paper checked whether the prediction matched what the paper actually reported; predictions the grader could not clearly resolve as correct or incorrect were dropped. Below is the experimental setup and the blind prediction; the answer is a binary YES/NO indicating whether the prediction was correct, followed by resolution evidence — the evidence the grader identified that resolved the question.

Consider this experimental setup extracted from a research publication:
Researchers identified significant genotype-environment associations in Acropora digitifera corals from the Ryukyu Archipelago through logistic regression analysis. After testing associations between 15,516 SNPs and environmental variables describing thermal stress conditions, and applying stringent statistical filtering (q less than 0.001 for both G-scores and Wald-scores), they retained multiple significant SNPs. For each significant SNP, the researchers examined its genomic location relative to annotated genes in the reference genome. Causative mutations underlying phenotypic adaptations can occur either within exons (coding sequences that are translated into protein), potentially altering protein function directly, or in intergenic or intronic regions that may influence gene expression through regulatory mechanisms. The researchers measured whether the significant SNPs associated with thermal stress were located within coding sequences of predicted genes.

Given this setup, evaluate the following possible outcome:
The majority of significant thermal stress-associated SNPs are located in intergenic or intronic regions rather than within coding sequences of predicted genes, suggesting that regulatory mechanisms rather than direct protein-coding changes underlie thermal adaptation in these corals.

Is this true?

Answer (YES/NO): YES